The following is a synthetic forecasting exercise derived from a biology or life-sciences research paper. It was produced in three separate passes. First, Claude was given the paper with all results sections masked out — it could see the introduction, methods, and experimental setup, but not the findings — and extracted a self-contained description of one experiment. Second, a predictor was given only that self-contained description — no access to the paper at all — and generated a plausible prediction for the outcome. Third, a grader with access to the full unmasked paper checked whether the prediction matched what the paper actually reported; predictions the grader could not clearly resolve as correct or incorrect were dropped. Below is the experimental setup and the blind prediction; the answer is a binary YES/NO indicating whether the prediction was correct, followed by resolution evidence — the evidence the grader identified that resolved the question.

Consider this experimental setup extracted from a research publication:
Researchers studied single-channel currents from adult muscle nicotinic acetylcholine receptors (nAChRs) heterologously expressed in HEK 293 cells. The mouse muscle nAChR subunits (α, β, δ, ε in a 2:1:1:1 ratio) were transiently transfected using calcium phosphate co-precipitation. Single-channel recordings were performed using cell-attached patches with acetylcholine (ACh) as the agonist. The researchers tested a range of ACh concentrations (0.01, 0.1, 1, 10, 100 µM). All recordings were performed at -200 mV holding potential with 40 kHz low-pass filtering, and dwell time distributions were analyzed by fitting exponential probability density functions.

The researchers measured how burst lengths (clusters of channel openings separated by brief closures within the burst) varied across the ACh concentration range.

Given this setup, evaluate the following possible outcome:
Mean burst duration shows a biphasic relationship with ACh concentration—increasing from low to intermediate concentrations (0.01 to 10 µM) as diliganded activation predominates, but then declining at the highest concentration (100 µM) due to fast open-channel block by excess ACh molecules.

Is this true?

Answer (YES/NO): NO